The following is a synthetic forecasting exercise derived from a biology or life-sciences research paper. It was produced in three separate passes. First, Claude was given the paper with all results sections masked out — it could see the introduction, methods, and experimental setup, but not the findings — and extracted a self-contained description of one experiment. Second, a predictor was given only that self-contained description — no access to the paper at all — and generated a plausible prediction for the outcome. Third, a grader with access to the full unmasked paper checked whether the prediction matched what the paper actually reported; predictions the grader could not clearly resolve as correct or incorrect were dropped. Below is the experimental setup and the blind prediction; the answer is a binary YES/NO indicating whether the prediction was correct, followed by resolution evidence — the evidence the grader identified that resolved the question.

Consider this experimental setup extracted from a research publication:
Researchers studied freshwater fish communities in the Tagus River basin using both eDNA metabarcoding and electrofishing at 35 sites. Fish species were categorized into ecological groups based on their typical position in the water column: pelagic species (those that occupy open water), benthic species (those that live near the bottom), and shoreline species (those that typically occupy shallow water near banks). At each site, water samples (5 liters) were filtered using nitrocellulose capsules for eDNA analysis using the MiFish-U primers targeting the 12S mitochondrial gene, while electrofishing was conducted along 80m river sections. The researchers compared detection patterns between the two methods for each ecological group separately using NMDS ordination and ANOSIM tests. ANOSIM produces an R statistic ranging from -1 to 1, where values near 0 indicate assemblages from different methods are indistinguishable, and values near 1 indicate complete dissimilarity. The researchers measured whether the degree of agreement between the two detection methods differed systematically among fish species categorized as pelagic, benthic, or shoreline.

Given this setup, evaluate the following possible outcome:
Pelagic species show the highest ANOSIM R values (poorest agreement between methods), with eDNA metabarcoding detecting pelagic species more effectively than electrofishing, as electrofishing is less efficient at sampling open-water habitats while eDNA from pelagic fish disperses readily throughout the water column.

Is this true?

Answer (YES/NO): YES